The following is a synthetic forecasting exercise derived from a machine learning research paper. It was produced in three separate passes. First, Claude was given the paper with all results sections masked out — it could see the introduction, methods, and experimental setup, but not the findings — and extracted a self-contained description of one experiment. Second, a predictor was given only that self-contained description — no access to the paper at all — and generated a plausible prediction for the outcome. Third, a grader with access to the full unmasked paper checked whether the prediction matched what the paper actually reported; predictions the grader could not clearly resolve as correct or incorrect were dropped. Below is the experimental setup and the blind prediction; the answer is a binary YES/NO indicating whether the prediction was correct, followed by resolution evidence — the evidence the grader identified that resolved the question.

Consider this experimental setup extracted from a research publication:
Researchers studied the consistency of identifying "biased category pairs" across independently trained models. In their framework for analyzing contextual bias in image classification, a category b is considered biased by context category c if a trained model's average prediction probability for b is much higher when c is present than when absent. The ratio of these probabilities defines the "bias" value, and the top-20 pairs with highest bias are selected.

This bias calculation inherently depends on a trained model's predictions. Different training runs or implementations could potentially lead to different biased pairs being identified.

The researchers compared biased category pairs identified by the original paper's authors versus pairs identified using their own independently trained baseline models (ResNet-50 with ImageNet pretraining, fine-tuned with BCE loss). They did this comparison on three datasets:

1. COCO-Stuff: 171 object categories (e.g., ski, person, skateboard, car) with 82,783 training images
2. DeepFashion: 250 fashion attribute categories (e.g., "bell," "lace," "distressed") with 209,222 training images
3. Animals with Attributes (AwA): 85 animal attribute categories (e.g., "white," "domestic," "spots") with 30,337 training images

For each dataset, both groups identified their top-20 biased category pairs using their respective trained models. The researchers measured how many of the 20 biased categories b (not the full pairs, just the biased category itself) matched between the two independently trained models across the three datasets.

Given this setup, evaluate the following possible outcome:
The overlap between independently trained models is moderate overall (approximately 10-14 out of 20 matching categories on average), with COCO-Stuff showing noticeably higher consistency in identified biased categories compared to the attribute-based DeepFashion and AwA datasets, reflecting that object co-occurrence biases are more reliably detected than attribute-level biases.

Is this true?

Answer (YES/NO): NO